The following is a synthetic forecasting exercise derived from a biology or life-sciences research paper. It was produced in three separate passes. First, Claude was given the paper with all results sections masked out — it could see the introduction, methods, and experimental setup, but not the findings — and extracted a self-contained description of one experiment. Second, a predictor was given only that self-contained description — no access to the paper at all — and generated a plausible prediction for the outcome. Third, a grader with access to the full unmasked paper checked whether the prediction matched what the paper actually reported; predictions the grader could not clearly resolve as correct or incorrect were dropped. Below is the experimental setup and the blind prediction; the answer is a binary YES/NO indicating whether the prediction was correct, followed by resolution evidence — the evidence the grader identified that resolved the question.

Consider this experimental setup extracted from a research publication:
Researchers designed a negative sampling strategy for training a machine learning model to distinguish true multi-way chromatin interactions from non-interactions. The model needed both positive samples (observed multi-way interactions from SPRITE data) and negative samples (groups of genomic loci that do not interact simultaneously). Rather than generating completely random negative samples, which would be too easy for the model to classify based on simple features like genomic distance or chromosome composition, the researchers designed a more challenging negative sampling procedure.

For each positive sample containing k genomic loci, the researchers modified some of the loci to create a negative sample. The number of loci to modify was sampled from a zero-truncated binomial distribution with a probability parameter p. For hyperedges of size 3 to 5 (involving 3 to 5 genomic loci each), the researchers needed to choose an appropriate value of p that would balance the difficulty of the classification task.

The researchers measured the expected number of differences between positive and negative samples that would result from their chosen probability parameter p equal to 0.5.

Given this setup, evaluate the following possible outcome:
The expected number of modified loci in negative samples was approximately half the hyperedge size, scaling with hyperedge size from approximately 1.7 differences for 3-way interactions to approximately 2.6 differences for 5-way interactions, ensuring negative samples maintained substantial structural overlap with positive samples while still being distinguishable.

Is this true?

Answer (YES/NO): NO